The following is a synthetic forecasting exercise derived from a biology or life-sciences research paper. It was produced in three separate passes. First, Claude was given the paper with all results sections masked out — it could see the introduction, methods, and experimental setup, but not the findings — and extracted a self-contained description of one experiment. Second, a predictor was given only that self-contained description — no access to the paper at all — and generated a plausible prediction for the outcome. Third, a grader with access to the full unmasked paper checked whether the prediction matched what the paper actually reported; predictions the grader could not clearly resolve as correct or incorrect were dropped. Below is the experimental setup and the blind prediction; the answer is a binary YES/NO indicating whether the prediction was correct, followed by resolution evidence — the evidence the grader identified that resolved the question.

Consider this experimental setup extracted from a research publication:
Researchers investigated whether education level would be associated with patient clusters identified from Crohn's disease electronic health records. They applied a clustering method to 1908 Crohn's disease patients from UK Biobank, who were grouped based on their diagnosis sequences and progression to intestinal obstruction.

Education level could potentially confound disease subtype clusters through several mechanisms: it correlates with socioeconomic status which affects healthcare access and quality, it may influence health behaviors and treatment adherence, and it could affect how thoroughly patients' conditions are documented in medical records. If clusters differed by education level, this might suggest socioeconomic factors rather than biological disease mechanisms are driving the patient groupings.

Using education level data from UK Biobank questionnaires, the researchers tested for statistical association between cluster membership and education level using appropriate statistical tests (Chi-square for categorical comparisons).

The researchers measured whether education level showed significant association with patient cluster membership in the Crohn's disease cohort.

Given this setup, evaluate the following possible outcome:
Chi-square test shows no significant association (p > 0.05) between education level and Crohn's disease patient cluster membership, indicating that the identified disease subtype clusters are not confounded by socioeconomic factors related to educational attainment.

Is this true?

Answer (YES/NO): YES